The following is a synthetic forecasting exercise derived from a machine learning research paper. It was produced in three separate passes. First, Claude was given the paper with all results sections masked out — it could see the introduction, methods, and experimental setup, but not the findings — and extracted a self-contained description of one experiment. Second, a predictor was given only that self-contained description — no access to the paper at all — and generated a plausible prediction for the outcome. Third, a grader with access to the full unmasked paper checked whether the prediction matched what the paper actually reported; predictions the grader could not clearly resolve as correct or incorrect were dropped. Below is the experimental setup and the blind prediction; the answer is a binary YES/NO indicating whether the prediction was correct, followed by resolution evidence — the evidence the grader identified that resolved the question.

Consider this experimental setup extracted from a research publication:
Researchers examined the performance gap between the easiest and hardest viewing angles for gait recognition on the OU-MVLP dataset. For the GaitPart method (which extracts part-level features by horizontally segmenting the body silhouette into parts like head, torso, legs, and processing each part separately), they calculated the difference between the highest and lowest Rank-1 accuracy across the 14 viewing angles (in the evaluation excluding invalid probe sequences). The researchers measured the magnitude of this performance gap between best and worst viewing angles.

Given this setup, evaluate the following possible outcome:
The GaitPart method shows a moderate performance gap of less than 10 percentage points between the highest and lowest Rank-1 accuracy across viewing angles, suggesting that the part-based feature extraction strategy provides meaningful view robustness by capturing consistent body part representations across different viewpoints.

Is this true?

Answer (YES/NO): YES